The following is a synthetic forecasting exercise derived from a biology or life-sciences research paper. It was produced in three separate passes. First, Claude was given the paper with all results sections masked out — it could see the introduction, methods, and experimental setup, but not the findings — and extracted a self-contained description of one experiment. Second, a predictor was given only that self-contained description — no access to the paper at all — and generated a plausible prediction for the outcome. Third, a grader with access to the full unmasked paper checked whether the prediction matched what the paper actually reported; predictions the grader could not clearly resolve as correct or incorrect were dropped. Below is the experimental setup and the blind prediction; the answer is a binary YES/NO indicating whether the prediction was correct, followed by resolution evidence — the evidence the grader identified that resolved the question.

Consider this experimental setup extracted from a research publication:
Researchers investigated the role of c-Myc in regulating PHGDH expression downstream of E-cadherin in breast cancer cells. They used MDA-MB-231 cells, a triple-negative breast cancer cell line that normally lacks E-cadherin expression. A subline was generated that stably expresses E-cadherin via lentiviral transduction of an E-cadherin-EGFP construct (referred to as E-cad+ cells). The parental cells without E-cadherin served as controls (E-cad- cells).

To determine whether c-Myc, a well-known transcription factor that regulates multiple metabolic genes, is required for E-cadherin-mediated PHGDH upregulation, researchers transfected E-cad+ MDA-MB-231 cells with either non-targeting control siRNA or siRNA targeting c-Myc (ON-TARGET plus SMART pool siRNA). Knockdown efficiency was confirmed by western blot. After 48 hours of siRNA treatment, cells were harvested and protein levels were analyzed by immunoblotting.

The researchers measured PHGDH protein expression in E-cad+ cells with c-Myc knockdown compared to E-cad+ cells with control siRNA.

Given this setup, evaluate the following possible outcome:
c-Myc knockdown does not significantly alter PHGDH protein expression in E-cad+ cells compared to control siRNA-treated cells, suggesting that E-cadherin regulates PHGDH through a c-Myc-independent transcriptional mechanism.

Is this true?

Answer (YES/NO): NO